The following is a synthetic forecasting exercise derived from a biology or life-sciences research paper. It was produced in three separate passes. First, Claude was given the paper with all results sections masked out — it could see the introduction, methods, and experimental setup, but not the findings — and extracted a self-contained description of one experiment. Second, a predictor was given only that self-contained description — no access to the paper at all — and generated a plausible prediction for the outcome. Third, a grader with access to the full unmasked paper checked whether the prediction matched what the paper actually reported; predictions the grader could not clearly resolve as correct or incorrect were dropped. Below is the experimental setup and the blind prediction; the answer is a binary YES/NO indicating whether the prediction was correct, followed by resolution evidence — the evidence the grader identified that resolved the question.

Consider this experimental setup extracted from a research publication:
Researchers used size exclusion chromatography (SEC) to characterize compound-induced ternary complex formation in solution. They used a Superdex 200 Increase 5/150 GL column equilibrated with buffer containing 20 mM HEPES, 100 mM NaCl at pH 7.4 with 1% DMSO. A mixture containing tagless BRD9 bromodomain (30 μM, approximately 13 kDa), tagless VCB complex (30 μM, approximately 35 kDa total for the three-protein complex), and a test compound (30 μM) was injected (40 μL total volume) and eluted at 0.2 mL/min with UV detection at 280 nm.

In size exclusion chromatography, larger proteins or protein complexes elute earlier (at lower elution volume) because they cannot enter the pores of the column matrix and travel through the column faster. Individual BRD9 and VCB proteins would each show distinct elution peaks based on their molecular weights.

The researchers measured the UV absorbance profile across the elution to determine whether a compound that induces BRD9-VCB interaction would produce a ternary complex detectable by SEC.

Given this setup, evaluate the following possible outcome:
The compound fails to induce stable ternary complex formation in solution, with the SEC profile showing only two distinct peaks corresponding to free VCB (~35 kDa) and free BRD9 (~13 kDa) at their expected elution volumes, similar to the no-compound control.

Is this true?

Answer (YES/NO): NO